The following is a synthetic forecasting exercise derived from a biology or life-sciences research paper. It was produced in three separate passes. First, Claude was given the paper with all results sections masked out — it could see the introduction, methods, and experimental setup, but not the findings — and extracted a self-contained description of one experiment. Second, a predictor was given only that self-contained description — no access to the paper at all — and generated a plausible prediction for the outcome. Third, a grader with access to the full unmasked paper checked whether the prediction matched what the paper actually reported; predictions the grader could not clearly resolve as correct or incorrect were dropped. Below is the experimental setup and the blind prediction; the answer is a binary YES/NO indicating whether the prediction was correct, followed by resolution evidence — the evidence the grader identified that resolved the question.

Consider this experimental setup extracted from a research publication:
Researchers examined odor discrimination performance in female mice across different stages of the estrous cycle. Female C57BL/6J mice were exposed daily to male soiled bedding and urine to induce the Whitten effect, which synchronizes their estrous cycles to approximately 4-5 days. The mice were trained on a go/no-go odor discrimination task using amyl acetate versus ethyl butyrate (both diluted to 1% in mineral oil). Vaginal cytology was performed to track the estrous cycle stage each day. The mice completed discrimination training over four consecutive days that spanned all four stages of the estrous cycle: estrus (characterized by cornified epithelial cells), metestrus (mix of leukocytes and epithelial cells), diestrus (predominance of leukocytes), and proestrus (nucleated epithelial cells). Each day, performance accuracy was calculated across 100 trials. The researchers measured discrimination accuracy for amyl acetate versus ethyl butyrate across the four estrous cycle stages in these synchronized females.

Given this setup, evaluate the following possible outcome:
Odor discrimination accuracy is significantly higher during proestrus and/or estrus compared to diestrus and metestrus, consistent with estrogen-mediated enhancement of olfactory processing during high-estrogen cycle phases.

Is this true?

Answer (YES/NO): NO